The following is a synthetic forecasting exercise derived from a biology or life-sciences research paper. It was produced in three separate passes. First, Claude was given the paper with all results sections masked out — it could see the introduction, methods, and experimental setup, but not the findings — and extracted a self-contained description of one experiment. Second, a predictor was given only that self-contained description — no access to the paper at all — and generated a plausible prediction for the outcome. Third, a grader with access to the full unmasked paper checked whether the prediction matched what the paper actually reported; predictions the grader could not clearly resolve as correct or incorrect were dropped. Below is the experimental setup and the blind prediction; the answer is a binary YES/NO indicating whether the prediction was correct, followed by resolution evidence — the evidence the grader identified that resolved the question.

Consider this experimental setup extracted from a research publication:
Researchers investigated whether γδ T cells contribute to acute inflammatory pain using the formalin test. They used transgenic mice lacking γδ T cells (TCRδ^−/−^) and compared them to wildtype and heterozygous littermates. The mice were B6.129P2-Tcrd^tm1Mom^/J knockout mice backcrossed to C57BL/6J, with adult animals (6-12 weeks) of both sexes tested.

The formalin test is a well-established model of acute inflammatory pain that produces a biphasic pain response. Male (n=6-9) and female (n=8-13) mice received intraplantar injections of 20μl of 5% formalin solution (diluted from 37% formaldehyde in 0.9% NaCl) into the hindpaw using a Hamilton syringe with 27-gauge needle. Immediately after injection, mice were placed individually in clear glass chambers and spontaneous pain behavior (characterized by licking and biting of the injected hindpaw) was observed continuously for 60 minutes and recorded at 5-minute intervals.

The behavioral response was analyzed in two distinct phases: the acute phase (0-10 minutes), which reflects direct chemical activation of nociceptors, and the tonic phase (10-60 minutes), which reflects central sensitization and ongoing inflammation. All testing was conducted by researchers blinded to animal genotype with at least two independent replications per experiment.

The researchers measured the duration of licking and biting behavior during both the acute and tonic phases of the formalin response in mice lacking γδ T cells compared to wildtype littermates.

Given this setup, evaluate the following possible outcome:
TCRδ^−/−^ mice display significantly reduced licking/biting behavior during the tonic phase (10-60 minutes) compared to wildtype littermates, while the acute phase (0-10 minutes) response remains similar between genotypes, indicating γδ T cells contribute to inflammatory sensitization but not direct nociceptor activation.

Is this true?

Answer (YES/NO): NO